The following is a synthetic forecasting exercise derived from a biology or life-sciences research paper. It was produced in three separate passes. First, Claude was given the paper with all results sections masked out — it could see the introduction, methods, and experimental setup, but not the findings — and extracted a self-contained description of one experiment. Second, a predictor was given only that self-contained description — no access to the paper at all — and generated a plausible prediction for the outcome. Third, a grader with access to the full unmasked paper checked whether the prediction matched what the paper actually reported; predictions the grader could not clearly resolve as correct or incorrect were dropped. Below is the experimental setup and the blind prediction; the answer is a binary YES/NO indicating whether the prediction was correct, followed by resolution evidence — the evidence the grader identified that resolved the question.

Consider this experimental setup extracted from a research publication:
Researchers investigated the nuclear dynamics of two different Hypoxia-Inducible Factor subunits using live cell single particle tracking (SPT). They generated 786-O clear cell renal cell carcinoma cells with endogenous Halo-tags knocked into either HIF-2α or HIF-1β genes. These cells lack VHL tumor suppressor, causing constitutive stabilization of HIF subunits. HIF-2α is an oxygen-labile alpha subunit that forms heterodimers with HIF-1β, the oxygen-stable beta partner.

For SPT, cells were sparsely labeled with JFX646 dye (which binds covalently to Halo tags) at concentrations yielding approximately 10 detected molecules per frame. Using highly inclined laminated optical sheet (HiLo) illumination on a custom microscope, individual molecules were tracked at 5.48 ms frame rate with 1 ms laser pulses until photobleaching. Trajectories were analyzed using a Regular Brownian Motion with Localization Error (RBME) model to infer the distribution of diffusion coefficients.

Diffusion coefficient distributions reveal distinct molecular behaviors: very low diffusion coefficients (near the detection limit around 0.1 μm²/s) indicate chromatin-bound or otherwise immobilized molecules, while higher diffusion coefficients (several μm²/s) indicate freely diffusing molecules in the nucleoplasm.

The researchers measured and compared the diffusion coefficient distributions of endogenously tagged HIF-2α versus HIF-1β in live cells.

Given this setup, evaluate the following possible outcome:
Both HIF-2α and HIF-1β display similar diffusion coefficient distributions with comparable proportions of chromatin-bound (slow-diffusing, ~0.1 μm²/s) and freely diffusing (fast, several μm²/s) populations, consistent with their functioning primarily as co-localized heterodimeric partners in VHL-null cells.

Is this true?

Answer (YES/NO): NO